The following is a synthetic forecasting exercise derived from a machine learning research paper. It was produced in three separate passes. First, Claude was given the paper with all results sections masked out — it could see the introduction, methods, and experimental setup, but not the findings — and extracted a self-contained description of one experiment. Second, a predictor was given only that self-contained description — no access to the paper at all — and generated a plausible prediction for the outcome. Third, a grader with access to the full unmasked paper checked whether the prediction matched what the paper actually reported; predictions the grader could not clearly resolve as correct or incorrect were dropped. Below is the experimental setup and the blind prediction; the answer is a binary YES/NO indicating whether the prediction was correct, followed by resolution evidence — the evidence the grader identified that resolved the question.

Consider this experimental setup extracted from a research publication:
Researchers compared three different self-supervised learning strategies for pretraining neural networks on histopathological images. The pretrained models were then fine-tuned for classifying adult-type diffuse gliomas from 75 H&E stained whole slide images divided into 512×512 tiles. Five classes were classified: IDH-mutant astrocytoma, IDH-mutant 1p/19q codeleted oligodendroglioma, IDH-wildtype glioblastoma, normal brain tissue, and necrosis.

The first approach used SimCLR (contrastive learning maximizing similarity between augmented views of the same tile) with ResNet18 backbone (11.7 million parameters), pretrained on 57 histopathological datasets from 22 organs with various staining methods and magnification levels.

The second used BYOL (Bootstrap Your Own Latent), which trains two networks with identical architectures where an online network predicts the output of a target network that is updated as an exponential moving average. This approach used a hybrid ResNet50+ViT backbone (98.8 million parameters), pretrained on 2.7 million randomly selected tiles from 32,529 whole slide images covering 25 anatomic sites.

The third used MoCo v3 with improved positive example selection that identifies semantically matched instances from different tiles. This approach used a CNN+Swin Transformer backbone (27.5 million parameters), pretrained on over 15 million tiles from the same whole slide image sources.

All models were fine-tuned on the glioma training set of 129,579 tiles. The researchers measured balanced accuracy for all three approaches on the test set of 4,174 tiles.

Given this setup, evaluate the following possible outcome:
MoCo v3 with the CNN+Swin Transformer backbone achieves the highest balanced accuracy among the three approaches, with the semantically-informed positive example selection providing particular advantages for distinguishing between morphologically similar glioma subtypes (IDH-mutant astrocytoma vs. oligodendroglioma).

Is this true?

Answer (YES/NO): NO